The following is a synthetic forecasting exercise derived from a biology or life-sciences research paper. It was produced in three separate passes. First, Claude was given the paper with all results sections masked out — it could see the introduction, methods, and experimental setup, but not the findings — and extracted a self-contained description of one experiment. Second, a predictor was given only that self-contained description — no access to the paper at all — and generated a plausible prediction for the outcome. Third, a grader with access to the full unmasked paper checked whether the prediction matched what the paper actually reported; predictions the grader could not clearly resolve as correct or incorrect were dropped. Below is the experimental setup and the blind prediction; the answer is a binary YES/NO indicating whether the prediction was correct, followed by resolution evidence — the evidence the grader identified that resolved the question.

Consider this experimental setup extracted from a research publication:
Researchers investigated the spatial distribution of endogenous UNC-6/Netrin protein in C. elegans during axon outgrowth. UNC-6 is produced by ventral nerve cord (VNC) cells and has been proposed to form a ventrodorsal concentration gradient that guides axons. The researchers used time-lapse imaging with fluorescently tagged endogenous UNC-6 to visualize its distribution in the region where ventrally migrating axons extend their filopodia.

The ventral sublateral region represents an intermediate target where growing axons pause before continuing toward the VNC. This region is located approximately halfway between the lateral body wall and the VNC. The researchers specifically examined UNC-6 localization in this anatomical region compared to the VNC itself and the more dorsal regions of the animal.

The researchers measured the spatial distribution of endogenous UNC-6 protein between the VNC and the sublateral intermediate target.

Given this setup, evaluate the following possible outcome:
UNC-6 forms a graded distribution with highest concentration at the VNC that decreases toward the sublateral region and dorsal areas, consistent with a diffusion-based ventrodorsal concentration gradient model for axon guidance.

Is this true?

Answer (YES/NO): NO